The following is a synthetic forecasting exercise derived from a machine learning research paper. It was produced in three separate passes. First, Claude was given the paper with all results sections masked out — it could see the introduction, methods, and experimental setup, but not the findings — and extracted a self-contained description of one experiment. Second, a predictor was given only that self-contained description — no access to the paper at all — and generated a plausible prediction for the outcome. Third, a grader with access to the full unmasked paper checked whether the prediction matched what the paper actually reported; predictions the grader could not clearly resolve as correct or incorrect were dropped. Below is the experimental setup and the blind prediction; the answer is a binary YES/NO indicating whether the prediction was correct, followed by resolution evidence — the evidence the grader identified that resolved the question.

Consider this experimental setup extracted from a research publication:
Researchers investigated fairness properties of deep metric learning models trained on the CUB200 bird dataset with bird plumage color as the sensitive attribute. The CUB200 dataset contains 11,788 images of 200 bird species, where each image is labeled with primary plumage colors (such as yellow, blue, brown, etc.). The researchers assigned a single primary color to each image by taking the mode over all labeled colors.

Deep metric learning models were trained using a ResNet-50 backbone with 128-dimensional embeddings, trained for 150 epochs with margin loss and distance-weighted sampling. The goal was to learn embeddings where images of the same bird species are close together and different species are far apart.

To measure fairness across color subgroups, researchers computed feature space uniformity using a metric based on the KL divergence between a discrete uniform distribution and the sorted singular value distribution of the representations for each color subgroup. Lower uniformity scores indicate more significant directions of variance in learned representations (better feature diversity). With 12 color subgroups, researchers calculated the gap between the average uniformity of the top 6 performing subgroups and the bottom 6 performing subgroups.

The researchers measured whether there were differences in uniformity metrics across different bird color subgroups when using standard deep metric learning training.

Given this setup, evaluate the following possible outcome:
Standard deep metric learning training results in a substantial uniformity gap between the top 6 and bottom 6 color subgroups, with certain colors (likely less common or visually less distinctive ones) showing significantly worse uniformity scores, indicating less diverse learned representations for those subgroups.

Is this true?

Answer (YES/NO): YES